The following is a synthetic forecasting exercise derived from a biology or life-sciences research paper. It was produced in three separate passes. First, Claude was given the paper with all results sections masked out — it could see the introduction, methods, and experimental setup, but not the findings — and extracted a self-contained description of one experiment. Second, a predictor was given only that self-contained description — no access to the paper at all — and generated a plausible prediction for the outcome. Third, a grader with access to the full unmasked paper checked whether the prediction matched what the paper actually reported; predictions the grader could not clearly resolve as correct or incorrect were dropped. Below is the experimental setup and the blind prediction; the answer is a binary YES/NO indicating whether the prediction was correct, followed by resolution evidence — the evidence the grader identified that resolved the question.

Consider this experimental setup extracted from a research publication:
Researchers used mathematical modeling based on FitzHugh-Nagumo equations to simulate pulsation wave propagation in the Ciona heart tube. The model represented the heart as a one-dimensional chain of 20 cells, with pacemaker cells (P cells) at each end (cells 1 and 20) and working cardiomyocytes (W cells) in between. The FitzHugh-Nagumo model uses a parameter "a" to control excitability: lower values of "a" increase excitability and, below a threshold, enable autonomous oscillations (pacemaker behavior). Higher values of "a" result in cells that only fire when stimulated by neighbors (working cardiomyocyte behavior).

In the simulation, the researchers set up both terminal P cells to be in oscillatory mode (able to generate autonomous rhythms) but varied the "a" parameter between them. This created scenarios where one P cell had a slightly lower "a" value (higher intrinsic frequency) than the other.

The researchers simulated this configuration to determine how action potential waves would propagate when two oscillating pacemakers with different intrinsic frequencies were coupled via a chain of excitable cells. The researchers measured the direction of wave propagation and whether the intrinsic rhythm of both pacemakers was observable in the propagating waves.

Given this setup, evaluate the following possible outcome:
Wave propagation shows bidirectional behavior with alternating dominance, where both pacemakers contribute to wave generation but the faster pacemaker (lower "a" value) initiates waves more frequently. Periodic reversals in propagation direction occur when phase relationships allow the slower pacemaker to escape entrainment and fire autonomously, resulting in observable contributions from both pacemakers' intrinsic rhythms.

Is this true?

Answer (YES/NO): NO